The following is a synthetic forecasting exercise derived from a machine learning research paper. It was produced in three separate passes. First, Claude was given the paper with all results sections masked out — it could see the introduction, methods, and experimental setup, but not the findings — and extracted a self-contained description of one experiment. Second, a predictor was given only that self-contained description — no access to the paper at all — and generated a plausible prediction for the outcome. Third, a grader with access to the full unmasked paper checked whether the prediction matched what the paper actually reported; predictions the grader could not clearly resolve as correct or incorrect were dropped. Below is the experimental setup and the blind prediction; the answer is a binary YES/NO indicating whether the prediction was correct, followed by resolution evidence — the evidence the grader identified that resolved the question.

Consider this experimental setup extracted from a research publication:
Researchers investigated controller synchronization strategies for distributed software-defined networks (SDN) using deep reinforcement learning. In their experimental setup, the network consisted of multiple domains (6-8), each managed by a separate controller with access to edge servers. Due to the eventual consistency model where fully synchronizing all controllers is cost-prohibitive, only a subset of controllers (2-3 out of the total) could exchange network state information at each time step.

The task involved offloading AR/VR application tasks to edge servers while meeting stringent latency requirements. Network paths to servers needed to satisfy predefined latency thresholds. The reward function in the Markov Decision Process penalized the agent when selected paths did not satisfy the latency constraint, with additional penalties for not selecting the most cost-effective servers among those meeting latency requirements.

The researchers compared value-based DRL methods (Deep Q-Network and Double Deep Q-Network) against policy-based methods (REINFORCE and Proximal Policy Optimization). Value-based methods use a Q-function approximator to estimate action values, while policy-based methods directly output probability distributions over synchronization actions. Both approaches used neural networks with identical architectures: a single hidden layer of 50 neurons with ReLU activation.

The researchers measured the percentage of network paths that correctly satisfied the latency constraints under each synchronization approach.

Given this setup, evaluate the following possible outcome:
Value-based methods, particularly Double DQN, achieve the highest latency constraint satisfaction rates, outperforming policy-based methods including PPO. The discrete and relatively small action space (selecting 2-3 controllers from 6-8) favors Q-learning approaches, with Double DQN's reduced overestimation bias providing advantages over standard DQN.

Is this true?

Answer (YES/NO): YES